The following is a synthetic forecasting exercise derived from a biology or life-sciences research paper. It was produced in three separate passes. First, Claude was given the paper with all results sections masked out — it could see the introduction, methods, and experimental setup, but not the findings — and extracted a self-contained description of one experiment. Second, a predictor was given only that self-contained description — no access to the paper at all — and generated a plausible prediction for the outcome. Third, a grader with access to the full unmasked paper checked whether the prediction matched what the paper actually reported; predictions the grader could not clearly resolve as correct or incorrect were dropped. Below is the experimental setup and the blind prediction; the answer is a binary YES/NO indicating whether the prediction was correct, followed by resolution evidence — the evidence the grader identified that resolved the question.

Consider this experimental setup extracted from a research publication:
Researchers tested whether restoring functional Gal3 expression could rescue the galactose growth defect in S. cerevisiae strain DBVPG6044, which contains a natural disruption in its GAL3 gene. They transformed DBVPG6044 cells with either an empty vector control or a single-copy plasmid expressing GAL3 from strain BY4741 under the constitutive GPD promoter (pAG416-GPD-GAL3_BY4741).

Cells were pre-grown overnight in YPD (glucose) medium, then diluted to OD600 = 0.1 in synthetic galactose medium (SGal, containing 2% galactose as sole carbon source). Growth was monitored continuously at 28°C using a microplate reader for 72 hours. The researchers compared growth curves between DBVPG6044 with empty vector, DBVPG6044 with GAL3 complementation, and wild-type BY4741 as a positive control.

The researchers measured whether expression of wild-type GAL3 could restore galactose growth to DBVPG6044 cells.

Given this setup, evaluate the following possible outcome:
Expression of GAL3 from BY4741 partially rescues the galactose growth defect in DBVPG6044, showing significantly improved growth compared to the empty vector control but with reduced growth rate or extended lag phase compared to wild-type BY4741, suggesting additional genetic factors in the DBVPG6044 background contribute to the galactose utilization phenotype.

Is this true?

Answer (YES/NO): NO